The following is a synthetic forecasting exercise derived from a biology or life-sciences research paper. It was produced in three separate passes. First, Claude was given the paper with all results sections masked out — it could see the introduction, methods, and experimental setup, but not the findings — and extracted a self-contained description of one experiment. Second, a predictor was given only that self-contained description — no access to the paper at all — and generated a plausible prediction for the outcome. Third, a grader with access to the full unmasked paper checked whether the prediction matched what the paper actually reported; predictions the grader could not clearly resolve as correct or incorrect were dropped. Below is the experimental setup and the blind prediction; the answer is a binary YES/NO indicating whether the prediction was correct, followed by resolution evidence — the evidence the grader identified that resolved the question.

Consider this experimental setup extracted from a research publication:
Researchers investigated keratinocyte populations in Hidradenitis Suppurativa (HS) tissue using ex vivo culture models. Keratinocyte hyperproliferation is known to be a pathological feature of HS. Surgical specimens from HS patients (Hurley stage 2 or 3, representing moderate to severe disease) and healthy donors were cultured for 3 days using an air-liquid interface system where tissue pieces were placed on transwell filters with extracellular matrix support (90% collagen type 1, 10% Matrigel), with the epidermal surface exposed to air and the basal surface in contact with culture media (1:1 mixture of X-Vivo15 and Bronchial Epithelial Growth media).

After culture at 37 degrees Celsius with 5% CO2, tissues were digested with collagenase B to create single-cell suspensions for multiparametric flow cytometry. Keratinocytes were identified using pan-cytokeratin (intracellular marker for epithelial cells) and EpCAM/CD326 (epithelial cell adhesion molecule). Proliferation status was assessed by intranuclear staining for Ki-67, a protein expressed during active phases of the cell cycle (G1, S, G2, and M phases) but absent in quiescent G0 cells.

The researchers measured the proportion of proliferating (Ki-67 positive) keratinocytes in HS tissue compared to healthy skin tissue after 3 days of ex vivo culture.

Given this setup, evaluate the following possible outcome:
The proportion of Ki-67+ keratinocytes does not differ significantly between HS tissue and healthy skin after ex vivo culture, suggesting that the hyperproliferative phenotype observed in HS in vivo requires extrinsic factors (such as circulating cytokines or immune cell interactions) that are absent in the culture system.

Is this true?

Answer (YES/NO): YES